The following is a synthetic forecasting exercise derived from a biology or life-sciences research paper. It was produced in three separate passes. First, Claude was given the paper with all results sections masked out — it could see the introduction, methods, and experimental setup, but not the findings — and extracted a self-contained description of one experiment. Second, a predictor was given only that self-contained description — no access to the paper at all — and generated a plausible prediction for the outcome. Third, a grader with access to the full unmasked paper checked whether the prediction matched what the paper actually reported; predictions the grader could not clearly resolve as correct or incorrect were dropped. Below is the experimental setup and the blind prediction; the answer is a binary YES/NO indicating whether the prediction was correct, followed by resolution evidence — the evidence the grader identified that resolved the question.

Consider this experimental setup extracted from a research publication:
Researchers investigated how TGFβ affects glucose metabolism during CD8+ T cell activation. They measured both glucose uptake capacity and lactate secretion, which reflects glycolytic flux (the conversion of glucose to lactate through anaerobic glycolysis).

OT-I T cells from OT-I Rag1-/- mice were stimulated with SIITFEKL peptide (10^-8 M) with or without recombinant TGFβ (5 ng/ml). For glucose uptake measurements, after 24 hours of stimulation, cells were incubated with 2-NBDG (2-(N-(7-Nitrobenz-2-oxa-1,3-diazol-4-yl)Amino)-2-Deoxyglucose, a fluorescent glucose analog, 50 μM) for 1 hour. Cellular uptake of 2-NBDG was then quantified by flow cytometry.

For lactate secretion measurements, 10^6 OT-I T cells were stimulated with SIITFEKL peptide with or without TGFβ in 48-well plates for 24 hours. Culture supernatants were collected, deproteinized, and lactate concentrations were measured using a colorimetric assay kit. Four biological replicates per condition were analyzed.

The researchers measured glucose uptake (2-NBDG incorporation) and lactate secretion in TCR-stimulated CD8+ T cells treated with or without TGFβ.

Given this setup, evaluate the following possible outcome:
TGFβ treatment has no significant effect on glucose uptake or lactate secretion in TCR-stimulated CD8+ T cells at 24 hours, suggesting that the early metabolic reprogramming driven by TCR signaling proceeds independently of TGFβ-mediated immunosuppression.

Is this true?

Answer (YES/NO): NO